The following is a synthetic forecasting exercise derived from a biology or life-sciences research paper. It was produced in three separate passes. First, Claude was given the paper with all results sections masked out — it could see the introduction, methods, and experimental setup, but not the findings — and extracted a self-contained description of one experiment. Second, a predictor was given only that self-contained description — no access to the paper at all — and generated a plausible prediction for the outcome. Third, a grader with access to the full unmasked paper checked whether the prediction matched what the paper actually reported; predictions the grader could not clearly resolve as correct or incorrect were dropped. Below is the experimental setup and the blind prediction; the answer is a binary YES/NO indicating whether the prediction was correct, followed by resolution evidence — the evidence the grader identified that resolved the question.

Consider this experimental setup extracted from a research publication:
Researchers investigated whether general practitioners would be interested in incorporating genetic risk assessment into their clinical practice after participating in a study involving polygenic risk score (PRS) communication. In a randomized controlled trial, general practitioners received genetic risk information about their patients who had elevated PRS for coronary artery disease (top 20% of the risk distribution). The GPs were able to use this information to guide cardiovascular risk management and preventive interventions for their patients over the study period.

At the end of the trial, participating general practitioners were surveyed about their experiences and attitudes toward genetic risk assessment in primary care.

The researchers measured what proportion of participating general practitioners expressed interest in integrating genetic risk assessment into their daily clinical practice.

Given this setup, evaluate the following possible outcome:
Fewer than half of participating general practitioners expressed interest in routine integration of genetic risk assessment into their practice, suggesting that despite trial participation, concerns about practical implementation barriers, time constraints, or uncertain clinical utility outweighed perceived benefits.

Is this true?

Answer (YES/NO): NO